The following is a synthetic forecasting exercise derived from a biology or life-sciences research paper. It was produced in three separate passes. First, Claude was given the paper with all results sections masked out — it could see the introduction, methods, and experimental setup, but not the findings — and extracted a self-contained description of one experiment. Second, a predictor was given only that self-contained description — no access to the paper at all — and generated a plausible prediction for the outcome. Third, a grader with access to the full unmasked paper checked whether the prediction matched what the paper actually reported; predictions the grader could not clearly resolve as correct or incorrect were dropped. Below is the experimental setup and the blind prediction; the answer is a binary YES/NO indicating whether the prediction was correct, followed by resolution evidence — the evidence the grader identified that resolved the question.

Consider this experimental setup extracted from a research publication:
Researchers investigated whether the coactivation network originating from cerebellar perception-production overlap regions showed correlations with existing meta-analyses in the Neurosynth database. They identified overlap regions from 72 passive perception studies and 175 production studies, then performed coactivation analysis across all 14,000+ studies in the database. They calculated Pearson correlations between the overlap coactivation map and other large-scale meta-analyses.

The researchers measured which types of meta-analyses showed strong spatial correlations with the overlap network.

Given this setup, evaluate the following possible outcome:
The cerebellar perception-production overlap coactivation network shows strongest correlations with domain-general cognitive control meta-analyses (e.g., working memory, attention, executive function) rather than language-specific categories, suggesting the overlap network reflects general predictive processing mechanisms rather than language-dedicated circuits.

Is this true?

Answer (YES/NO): NO